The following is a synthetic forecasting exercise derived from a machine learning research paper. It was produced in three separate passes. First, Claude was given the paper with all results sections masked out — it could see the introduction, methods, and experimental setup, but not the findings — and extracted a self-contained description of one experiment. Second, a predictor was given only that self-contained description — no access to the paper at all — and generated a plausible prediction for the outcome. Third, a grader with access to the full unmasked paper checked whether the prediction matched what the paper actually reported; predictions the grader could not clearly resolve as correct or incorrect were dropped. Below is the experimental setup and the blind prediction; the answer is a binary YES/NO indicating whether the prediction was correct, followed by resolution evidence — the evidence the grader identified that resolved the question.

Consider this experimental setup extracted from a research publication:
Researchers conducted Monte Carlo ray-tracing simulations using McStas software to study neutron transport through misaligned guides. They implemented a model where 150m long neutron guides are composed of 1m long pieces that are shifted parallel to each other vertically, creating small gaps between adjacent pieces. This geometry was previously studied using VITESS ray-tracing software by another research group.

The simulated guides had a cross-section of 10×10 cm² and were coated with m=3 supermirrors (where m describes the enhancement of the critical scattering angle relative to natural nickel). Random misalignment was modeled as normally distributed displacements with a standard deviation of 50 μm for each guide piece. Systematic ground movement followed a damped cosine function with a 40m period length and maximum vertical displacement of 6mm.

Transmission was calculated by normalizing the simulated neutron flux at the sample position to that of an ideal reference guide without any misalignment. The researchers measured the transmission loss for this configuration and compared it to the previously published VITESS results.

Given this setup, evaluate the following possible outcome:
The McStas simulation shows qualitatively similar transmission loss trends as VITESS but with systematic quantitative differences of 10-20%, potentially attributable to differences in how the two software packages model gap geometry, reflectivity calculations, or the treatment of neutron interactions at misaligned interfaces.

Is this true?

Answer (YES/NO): NO